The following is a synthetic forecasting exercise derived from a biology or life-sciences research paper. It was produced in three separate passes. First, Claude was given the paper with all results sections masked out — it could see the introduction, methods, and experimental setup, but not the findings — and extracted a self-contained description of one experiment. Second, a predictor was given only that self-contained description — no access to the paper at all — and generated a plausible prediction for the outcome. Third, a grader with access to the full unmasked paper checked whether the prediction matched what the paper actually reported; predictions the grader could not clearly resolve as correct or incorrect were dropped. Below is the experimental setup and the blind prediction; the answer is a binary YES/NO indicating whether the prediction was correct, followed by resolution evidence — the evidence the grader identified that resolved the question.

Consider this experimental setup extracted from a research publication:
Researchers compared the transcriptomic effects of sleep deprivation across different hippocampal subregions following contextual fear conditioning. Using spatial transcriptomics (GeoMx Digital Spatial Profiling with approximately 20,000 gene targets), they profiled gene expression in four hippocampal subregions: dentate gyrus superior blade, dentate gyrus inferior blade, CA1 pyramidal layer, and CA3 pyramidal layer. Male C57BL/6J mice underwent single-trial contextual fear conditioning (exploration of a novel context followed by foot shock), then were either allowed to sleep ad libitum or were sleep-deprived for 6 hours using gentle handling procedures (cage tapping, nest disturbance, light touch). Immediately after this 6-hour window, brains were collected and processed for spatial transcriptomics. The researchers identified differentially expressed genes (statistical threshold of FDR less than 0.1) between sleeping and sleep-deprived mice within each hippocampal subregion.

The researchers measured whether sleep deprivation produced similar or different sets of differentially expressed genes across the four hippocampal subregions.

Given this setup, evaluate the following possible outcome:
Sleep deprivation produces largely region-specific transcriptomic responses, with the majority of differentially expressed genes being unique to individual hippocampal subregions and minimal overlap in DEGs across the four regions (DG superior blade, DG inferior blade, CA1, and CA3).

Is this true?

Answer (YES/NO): YES